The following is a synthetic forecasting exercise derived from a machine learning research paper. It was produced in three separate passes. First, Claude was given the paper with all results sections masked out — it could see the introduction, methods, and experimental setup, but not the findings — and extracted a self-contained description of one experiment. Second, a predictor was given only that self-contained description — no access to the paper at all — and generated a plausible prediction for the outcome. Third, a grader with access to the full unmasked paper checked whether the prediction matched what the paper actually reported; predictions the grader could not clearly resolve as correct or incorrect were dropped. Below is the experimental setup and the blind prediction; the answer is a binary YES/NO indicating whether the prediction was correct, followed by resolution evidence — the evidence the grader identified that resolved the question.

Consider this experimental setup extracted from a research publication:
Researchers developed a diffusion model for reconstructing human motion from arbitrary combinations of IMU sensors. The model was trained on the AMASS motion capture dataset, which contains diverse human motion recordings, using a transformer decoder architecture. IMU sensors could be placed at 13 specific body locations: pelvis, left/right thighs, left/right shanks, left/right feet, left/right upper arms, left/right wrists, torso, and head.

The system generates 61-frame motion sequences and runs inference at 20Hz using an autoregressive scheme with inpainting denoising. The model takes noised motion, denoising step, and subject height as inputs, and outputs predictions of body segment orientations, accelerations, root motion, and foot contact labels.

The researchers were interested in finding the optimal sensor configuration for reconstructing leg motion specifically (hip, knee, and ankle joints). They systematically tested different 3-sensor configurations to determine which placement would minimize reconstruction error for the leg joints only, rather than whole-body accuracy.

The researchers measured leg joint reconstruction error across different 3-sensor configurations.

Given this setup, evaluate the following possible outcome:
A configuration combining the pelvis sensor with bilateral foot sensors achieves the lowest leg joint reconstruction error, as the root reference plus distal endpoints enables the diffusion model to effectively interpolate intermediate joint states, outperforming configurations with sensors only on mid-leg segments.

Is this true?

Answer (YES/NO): NO